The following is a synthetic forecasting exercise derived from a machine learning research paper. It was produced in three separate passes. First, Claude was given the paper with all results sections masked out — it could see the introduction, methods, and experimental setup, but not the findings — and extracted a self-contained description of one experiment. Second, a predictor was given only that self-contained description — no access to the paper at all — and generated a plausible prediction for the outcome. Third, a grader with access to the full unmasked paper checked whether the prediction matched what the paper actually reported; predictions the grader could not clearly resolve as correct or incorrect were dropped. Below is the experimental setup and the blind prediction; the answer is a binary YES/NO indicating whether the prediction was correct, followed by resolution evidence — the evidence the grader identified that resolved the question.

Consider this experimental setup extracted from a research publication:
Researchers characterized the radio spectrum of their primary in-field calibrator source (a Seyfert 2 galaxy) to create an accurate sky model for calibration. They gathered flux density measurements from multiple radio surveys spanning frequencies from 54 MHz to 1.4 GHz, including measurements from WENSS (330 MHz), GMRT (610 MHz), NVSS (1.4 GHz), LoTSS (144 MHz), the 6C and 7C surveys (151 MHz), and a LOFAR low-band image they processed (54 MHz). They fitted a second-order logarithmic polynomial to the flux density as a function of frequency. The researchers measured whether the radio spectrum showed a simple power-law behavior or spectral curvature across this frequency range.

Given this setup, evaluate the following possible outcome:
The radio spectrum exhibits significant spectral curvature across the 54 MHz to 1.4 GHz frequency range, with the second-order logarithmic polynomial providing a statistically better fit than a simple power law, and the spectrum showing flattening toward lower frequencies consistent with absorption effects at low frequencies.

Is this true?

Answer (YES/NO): YES